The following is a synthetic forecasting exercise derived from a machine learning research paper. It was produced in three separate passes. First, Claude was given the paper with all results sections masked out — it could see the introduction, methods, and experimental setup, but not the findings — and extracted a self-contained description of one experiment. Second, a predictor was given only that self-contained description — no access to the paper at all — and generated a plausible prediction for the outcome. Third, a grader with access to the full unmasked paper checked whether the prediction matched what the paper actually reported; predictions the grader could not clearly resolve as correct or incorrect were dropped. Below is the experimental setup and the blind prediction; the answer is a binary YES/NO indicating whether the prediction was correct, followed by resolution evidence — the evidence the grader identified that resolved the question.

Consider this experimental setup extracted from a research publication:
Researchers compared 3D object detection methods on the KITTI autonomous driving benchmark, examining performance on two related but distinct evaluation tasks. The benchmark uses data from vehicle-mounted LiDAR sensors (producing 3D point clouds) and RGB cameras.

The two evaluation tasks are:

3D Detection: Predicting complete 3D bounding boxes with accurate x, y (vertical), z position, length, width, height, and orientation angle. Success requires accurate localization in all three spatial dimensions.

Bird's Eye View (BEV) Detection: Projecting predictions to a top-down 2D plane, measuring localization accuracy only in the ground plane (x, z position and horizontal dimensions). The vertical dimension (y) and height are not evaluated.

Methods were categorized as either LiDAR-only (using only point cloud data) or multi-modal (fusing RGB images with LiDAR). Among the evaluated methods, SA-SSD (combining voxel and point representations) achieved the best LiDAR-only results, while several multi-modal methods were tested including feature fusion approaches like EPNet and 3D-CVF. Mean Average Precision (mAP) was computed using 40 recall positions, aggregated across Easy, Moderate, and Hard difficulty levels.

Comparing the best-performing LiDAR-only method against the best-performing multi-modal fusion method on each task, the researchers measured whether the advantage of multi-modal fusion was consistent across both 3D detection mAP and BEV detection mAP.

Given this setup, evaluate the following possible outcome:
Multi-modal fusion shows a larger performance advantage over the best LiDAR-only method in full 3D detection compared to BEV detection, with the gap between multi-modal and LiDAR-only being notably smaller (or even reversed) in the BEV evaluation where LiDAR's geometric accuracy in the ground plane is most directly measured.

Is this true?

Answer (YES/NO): YES